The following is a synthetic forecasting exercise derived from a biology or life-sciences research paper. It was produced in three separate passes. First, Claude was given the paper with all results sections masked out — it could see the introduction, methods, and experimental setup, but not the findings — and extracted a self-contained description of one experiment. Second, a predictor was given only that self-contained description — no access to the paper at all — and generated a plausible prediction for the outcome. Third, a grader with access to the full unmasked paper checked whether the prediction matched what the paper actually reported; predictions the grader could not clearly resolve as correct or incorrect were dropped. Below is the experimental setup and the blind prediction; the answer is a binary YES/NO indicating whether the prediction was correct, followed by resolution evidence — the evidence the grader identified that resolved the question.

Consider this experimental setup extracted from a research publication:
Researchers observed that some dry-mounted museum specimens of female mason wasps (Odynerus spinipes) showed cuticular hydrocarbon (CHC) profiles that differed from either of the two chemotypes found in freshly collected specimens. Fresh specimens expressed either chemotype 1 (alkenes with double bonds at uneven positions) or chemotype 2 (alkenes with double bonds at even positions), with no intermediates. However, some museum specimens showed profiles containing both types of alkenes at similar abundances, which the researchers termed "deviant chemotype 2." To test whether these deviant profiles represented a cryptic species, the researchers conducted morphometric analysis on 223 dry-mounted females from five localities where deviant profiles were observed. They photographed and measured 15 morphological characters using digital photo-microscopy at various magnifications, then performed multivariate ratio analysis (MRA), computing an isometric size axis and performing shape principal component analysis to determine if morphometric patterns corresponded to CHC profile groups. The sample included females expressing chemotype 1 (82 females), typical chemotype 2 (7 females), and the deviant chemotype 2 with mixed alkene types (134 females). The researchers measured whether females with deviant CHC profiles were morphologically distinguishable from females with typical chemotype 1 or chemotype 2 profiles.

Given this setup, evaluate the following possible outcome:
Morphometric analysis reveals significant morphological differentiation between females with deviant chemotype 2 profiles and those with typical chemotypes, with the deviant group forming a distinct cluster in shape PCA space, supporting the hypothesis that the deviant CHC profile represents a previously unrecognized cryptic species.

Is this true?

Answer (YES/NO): NO